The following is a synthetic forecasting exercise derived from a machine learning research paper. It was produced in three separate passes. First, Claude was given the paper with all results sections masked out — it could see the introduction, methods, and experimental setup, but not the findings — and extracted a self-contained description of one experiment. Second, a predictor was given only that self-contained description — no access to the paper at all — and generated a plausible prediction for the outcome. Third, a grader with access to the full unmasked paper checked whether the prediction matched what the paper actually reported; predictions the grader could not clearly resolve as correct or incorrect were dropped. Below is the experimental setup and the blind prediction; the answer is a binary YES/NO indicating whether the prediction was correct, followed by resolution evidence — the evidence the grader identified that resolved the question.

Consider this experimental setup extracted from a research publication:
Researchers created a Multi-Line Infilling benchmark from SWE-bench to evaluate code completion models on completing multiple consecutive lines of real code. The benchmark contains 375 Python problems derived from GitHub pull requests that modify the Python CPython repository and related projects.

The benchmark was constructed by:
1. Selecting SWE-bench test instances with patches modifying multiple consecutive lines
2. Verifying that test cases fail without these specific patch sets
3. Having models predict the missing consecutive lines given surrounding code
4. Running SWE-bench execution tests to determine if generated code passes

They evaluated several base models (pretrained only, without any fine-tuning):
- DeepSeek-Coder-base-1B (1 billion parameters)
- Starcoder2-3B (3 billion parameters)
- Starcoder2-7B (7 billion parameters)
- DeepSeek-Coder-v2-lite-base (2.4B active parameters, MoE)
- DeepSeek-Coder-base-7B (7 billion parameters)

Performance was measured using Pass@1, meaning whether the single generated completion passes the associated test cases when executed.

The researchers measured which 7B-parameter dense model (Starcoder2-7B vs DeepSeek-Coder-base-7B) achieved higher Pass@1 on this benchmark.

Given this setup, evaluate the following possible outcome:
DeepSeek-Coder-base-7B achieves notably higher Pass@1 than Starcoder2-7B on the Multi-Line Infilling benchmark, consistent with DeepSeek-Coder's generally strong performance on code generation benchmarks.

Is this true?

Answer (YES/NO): NO